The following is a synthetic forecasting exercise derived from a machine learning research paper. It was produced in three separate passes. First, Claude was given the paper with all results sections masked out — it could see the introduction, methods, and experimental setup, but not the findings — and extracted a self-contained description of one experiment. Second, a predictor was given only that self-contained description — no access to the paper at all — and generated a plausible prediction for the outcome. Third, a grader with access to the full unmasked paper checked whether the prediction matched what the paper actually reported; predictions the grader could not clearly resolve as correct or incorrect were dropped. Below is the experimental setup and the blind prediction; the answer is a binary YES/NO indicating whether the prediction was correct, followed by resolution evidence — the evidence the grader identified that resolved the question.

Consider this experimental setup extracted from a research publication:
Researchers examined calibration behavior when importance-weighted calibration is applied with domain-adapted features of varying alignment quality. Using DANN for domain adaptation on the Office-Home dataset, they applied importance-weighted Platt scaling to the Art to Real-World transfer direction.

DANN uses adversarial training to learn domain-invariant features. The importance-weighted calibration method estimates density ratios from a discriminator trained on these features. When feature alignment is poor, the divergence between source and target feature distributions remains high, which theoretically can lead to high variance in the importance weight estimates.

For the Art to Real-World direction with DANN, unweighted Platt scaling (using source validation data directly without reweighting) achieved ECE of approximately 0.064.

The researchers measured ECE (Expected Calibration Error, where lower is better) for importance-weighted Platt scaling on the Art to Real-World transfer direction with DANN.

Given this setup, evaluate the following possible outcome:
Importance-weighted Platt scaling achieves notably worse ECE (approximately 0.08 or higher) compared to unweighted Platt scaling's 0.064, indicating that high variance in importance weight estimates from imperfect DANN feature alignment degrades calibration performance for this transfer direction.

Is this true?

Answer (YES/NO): YES